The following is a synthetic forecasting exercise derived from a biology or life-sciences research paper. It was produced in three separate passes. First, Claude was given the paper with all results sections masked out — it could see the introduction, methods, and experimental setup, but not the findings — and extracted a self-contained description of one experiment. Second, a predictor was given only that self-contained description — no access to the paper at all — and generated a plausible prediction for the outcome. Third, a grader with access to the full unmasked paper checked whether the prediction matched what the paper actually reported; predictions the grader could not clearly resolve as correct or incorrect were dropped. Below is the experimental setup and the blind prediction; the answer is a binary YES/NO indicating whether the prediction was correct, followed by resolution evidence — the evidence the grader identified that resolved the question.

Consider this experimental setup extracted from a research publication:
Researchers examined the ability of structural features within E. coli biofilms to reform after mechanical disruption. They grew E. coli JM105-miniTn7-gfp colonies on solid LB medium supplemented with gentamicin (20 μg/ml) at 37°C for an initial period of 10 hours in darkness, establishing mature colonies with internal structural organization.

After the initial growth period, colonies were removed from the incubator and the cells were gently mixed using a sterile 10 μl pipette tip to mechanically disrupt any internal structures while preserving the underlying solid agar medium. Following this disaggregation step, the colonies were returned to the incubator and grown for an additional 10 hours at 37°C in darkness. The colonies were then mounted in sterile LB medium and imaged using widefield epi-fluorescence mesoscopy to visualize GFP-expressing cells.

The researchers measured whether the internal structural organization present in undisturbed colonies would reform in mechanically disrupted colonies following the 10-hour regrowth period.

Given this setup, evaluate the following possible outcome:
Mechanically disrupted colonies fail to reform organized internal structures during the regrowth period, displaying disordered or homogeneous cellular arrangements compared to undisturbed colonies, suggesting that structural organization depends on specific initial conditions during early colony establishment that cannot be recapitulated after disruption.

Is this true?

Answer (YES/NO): NO